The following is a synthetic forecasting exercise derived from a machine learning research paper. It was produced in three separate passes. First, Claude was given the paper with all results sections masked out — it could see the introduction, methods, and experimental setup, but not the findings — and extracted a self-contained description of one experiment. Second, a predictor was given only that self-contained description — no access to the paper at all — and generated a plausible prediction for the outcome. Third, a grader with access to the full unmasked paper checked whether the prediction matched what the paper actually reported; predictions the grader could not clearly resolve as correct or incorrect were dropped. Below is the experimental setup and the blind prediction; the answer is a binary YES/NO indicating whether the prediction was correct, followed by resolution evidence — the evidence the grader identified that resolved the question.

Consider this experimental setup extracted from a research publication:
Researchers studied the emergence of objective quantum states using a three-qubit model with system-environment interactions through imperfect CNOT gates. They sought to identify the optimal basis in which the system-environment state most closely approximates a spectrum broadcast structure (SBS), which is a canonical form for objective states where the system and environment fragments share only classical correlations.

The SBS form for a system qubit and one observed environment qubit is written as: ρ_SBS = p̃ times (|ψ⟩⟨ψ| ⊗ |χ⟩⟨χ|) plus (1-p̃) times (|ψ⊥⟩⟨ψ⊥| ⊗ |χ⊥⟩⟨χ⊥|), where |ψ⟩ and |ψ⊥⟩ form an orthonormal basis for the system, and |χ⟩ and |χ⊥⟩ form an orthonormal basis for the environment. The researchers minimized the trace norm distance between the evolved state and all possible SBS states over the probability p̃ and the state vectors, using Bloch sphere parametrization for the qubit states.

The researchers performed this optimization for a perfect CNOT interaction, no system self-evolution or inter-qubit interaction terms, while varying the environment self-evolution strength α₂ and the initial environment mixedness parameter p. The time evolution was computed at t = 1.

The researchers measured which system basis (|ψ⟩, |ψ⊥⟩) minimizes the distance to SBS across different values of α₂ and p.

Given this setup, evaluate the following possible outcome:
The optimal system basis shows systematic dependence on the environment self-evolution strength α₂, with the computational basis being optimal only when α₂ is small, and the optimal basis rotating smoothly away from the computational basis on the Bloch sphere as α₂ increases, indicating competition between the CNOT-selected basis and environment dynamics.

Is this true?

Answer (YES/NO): NO